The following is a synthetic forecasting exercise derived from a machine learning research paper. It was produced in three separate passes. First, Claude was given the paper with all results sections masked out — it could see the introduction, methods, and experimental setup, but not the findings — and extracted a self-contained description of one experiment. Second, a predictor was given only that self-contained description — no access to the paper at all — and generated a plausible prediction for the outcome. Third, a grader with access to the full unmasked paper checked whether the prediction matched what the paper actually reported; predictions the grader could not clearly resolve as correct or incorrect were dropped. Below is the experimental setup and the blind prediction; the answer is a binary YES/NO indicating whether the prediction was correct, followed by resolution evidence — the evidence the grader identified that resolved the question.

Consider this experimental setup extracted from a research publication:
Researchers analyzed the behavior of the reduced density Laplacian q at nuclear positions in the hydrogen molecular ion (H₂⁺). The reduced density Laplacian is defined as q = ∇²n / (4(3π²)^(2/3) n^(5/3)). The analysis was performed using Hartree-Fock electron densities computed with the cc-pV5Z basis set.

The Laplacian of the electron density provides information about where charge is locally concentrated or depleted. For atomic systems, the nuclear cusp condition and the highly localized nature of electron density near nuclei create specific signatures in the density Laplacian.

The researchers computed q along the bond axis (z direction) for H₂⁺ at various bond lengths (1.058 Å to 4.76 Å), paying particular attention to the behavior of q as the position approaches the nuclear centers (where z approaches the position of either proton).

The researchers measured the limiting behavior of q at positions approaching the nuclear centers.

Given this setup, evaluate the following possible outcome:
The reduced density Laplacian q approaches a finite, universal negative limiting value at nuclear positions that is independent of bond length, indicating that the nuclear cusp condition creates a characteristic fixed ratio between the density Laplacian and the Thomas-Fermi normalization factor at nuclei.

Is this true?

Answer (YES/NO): NO